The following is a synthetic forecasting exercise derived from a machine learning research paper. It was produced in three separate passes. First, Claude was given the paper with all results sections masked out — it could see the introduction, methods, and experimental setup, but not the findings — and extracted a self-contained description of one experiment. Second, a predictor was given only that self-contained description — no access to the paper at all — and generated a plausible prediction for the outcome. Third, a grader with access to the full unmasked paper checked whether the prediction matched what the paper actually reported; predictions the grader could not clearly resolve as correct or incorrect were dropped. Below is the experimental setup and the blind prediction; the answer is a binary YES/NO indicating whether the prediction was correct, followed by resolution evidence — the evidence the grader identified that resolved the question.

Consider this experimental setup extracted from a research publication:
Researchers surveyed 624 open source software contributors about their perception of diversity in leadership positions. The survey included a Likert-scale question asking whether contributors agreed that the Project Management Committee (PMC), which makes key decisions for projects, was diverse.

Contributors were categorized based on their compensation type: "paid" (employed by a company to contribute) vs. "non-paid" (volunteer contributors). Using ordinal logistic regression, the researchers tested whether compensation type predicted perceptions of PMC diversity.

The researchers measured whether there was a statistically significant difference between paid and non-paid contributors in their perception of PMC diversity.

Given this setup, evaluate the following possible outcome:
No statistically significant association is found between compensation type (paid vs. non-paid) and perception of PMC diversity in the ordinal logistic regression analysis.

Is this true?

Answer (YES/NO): NO